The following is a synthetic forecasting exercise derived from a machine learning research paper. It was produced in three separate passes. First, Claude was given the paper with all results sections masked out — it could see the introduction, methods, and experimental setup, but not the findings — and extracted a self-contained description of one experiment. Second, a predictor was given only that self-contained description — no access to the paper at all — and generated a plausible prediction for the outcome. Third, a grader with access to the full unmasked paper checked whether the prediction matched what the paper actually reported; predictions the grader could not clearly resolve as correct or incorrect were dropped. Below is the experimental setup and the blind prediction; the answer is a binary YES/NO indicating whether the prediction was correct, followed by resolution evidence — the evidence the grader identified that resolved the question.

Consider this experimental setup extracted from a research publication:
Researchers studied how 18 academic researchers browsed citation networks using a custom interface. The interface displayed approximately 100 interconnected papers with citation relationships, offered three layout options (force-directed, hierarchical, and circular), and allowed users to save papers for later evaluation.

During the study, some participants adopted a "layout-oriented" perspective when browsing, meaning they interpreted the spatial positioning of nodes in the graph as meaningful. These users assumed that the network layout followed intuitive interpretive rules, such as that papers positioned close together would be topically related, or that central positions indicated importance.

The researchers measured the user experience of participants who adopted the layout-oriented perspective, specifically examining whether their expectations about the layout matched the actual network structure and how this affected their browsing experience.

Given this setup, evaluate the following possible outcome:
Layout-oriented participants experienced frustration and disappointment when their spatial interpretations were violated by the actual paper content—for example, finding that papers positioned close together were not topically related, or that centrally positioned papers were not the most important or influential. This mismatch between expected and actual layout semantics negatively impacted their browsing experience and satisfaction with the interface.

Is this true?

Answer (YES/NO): YES